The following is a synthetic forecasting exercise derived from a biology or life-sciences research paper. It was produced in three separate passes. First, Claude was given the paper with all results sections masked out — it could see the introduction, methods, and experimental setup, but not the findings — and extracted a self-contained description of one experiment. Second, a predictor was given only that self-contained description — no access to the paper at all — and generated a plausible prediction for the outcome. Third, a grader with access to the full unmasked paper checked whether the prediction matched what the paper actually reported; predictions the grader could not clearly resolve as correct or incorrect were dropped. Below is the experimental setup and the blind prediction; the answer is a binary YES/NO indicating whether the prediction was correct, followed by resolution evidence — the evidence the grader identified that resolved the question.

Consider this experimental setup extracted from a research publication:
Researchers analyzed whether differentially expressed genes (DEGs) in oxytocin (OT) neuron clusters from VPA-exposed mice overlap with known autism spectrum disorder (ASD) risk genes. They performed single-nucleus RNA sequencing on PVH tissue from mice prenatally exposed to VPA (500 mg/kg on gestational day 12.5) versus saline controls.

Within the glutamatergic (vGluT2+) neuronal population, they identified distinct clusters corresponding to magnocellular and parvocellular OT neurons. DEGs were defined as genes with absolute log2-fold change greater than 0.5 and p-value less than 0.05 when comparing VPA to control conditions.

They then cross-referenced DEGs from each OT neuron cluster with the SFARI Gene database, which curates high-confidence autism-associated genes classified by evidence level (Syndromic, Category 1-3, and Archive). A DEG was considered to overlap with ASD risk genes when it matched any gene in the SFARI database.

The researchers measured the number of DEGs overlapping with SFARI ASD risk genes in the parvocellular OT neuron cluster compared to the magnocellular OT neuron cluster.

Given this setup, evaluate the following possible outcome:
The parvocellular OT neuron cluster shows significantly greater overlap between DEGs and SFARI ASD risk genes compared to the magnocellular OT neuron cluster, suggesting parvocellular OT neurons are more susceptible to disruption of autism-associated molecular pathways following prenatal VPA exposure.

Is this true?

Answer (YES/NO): NO